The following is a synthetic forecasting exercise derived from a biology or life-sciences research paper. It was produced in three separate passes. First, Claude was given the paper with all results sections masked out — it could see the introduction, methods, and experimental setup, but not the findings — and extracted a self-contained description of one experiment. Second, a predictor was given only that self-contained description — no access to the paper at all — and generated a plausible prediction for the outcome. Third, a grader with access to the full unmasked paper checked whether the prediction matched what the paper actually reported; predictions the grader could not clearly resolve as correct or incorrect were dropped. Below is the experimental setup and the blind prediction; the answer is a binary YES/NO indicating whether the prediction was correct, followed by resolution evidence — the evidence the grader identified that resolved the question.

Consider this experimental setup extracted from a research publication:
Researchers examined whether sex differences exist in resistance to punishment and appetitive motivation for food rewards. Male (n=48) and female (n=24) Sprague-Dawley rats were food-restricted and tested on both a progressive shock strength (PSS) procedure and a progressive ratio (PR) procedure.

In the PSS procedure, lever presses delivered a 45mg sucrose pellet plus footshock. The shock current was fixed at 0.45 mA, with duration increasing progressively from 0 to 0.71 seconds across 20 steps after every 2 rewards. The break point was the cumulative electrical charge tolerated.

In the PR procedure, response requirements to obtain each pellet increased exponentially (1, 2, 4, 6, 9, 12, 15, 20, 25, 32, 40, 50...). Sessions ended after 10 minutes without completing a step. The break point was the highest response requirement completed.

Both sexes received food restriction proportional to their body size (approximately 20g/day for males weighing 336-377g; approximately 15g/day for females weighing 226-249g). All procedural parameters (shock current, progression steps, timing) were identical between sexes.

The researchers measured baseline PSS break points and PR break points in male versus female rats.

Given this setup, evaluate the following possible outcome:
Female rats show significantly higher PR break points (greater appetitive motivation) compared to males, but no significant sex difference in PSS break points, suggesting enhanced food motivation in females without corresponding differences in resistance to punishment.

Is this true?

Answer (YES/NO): NO